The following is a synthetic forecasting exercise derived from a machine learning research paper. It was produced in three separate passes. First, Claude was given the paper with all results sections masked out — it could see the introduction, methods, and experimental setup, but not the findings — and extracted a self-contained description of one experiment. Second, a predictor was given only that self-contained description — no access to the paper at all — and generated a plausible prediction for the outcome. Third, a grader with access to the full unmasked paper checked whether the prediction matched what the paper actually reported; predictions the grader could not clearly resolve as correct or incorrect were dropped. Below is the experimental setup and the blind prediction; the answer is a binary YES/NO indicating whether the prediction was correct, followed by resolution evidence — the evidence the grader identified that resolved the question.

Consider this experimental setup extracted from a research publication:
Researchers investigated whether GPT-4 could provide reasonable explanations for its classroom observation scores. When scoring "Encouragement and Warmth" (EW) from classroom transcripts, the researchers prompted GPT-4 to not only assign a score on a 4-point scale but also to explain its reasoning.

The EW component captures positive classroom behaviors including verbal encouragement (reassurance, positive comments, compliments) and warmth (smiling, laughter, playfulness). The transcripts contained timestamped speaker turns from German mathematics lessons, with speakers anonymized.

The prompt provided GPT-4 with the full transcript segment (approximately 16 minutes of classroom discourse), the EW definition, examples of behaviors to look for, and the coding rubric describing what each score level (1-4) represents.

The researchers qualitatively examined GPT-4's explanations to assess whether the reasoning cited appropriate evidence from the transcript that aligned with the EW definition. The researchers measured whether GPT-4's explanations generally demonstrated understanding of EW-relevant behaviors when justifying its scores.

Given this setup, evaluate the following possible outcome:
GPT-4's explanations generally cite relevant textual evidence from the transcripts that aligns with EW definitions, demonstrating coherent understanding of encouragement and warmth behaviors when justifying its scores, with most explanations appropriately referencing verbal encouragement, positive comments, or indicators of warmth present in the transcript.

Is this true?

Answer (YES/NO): YES